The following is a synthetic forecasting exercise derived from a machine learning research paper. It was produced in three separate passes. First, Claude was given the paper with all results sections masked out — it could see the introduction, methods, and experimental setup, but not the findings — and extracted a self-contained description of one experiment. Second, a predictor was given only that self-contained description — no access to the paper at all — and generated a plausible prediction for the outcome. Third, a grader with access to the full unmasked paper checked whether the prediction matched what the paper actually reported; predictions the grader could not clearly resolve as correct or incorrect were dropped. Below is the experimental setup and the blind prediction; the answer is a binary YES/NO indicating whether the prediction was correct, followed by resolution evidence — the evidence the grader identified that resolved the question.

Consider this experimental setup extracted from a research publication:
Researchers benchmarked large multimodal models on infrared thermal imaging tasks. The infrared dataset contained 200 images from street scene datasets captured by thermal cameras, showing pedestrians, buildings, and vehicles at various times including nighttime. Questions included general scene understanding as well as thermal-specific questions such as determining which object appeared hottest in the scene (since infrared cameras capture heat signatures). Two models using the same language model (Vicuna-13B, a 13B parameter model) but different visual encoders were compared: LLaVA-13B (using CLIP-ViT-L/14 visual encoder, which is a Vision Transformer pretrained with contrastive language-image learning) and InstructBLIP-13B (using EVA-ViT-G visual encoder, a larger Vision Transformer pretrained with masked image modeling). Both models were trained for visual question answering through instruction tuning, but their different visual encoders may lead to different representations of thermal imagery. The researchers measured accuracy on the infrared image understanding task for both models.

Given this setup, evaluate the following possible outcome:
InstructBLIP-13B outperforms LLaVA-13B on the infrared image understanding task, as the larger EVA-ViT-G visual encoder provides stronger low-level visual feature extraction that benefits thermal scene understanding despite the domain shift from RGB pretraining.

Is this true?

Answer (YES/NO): NO